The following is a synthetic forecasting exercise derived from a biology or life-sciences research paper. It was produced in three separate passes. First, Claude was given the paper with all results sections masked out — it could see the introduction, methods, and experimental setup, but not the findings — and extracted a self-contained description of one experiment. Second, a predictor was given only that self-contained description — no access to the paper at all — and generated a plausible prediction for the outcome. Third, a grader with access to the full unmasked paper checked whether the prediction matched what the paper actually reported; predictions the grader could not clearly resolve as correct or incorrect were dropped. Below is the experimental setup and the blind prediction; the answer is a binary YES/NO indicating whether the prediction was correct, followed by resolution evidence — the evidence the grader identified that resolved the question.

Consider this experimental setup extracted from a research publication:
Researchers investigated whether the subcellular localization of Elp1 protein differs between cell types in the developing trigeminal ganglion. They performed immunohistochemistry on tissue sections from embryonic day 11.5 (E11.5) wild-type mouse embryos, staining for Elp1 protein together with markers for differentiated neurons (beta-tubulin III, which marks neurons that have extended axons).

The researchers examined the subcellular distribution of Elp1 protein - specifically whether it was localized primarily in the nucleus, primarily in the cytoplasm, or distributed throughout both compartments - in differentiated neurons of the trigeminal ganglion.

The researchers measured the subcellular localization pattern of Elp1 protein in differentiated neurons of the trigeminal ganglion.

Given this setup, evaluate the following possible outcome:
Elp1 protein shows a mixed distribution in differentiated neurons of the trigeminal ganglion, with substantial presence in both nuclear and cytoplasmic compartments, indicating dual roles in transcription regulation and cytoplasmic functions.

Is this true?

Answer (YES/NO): NO